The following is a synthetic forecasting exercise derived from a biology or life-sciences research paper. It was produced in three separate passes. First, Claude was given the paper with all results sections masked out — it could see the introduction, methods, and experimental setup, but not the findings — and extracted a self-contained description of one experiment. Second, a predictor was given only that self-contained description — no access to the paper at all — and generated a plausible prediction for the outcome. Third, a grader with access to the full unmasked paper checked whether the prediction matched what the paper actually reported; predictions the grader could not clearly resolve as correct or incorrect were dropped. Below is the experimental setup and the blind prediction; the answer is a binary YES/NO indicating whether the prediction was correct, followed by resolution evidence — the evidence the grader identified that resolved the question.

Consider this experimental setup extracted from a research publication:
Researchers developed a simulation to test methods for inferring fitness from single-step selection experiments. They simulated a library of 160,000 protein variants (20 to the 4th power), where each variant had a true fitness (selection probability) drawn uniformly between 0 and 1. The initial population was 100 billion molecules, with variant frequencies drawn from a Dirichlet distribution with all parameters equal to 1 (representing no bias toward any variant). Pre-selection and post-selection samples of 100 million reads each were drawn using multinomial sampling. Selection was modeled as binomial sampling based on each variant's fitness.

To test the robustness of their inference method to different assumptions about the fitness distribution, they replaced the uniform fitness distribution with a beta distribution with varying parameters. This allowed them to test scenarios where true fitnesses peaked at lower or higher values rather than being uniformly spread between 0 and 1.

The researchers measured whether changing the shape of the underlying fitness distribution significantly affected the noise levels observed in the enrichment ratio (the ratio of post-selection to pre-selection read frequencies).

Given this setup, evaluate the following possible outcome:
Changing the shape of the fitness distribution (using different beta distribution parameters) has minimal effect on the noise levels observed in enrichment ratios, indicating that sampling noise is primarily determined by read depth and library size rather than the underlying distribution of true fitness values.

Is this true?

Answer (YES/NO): YES